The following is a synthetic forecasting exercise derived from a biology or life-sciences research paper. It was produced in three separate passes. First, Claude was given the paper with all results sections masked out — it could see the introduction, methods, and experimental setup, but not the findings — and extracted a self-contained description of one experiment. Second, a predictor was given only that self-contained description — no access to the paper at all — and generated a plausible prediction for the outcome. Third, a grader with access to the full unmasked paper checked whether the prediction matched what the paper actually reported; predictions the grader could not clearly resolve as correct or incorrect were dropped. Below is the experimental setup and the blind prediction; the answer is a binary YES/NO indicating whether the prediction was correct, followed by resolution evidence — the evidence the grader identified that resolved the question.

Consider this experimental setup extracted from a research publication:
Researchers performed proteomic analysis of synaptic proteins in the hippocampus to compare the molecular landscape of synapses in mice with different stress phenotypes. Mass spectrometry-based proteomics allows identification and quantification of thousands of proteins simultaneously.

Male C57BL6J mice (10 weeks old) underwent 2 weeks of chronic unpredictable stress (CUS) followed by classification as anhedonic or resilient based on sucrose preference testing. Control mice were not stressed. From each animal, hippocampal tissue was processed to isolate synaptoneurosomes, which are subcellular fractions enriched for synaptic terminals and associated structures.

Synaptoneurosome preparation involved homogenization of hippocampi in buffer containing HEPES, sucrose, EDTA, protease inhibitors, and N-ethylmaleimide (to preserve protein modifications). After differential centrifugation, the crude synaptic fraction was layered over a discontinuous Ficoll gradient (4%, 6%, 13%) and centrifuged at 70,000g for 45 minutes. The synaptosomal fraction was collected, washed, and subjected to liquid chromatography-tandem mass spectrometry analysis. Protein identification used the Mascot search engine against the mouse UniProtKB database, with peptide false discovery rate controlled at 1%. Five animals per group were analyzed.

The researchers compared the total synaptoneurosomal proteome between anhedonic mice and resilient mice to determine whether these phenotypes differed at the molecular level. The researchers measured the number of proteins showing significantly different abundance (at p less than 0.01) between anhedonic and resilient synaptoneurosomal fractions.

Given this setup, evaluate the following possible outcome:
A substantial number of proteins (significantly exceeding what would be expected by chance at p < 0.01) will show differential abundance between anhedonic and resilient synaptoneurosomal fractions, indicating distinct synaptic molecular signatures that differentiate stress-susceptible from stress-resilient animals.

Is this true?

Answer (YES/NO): NO